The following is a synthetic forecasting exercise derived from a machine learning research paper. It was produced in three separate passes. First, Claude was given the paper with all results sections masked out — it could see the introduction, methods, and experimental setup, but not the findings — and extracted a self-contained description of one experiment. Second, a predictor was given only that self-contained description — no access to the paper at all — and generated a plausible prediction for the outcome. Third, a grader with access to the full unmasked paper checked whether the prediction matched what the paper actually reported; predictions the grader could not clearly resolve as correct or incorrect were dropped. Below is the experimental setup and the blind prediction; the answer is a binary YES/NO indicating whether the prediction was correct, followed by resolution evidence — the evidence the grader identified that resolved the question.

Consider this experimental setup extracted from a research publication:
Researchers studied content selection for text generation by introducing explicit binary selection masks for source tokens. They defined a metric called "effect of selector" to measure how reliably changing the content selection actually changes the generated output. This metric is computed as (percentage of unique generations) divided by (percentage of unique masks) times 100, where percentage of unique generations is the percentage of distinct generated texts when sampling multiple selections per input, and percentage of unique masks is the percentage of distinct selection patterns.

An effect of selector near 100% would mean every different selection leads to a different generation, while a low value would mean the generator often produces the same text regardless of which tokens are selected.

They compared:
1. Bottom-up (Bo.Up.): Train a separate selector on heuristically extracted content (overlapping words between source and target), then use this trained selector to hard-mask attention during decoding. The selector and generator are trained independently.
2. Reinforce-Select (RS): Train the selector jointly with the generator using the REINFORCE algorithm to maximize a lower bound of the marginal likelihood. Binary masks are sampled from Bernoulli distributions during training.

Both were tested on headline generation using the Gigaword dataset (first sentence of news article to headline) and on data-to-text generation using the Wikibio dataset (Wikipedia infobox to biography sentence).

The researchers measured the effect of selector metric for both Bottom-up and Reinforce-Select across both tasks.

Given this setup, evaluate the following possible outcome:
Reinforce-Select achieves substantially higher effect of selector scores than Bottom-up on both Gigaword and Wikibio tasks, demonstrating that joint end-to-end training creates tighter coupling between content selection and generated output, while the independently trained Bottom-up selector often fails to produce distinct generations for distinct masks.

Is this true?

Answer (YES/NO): NO